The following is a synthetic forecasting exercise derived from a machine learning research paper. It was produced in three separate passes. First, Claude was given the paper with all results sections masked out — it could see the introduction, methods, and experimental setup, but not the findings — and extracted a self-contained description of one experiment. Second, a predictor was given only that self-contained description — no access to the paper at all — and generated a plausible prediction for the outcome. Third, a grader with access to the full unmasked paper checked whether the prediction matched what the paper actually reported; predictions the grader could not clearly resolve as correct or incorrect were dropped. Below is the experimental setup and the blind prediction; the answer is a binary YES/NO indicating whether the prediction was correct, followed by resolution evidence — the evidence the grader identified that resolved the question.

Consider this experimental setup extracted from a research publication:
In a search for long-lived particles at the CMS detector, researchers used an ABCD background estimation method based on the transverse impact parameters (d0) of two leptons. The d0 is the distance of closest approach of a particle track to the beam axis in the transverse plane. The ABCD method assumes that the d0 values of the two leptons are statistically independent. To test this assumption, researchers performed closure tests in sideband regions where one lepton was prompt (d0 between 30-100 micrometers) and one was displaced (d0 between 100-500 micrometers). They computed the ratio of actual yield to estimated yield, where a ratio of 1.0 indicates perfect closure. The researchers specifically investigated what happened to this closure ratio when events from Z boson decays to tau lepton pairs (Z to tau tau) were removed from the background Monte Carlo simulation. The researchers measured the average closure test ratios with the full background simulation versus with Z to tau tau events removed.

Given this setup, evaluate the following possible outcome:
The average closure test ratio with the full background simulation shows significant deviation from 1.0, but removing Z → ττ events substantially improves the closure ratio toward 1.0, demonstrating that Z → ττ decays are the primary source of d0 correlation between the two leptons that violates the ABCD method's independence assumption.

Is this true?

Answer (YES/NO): YES